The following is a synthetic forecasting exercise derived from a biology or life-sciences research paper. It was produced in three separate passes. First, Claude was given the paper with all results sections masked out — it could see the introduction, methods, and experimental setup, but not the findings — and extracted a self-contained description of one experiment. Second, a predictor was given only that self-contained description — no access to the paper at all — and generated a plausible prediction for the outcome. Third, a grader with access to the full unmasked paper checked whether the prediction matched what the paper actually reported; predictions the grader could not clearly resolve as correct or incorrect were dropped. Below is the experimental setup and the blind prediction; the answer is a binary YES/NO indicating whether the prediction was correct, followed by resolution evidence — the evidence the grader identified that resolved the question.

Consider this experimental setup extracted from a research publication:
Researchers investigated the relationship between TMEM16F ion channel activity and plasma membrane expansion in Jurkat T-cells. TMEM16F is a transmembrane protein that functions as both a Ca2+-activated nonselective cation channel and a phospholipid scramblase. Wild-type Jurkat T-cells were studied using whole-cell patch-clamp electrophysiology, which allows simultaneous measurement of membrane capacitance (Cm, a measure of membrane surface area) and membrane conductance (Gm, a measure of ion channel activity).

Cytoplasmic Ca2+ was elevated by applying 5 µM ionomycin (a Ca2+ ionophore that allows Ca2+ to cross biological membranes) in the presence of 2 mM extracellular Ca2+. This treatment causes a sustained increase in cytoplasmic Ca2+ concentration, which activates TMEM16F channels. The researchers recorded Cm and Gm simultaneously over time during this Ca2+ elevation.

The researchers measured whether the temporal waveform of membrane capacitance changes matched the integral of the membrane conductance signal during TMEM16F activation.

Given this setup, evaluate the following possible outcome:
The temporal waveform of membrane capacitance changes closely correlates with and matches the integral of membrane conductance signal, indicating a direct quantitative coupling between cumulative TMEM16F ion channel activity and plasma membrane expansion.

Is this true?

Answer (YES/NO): YES